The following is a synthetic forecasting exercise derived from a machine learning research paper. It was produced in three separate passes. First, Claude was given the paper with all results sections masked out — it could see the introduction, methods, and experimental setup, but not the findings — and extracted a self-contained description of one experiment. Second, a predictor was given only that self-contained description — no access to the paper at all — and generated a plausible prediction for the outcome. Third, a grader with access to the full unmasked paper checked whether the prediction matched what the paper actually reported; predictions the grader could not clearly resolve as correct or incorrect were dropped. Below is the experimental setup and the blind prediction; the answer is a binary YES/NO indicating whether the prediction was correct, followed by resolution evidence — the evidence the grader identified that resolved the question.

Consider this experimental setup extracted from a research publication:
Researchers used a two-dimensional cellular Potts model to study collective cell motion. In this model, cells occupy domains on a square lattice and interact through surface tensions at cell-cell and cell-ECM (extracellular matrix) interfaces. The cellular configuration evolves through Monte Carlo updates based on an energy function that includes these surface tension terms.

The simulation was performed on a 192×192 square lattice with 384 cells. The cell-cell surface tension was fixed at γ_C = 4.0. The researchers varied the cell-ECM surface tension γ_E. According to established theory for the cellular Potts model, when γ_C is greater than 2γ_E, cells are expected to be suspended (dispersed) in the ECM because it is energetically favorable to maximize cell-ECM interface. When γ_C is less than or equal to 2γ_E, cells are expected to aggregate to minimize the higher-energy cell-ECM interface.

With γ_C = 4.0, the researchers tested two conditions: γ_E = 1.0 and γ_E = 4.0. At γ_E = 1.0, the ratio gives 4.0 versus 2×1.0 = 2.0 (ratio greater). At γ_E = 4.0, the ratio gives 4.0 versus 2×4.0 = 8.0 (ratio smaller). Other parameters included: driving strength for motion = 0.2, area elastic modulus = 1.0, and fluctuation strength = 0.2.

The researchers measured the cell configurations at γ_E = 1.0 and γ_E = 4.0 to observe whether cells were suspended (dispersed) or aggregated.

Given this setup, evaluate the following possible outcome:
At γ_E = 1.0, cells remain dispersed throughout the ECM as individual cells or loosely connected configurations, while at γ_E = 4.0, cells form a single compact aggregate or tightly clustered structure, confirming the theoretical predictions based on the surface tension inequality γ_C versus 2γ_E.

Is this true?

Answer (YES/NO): YES